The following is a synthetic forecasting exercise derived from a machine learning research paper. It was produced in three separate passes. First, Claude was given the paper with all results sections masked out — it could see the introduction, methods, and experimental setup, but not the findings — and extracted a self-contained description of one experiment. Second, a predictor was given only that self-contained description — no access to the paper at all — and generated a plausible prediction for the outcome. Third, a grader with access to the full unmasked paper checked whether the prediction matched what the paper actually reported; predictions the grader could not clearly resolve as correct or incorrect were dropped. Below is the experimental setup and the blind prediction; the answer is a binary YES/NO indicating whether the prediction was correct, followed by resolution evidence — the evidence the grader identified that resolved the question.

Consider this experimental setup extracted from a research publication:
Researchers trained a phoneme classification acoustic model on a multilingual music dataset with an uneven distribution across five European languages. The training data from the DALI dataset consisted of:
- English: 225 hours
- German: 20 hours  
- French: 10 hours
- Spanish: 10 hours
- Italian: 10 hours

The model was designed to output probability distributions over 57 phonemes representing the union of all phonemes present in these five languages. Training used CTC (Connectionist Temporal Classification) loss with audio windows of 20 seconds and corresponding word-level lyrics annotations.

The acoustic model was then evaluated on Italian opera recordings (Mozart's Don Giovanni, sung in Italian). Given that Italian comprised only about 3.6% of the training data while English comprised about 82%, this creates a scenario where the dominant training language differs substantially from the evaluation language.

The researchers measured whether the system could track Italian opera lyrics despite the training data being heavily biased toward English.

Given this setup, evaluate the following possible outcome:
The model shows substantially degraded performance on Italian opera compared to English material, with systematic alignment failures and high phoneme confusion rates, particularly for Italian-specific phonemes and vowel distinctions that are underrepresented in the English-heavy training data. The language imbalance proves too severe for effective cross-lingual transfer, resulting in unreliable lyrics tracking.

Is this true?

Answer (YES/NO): NO